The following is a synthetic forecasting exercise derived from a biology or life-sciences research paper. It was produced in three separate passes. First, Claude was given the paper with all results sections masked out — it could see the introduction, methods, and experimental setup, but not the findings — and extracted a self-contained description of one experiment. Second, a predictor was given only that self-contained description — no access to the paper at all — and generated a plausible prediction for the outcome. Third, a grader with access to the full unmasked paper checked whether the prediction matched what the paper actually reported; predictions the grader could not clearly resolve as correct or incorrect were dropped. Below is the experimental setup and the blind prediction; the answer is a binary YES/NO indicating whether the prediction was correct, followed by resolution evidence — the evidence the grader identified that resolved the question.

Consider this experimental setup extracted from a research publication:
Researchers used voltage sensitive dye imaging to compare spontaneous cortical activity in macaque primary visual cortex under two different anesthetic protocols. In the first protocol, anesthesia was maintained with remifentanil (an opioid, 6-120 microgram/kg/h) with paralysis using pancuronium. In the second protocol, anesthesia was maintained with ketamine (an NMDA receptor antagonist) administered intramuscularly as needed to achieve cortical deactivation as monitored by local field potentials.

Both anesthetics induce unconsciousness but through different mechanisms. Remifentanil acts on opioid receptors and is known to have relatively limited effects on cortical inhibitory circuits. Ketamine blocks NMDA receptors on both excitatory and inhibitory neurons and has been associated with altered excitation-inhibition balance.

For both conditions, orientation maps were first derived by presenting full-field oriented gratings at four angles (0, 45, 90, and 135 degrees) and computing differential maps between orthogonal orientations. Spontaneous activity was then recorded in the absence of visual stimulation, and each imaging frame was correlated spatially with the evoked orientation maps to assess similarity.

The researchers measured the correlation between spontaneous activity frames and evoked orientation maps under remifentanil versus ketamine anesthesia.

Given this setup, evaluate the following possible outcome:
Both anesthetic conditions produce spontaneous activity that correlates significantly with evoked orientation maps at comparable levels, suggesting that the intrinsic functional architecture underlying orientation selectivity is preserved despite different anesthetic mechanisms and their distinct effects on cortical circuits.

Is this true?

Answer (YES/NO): NO